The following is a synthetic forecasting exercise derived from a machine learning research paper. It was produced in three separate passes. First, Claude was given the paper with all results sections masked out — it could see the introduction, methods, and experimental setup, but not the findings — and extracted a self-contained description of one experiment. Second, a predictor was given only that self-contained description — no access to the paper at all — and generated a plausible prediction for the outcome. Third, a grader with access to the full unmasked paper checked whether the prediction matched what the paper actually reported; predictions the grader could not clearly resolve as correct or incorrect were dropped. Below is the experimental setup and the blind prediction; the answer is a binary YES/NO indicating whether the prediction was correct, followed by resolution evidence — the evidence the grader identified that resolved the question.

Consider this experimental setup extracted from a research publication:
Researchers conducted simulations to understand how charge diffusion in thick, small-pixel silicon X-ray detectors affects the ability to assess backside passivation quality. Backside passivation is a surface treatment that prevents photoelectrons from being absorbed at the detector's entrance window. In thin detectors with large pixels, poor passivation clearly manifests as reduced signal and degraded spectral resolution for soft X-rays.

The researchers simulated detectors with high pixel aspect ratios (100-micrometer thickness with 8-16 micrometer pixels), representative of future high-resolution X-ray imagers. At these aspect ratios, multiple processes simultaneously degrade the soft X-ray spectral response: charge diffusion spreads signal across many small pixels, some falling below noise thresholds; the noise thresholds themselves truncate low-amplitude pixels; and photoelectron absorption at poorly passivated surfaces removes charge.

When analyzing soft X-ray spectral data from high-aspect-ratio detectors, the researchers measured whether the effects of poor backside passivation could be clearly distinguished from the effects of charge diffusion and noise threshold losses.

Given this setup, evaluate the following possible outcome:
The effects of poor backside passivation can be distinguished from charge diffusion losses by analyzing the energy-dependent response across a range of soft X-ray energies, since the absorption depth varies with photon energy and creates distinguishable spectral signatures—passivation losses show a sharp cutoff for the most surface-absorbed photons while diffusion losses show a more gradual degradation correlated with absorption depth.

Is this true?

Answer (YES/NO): NO